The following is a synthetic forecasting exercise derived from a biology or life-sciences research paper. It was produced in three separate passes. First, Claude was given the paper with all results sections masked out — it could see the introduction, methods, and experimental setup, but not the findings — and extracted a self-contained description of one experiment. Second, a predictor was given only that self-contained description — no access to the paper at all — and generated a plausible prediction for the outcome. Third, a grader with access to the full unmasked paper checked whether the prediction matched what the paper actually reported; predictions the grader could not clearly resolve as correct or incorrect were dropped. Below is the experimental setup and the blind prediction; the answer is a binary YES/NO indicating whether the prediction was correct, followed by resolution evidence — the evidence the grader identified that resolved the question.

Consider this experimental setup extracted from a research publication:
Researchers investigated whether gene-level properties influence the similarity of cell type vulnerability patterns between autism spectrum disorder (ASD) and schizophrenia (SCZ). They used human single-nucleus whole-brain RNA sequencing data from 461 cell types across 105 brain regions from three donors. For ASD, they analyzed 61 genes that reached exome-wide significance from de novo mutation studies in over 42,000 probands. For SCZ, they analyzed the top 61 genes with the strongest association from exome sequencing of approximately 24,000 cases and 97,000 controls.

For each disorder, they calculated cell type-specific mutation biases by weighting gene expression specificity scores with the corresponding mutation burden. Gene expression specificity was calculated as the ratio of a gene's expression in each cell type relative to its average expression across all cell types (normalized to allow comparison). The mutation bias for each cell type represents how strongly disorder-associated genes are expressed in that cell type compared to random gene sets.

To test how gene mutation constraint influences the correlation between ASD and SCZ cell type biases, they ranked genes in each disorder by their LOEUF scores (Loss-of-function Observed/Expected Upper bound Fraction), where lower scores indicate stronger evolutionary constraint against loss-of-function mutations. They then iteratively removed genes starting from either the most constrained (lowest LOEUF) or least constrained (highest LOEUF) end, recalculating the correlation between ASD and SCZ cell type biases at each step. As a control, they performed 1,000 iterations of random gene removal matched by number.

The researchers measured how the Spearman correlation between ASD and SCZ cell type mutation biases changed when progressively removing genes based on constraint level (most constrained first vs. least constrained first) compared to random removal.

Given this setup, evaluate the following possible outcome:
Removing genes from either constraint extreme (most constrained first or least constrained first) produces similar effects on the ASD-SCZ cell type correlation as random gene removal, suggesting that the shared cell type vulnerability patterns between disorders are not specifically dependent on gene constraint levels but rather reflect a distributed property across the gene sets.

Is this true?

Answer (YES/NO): NO